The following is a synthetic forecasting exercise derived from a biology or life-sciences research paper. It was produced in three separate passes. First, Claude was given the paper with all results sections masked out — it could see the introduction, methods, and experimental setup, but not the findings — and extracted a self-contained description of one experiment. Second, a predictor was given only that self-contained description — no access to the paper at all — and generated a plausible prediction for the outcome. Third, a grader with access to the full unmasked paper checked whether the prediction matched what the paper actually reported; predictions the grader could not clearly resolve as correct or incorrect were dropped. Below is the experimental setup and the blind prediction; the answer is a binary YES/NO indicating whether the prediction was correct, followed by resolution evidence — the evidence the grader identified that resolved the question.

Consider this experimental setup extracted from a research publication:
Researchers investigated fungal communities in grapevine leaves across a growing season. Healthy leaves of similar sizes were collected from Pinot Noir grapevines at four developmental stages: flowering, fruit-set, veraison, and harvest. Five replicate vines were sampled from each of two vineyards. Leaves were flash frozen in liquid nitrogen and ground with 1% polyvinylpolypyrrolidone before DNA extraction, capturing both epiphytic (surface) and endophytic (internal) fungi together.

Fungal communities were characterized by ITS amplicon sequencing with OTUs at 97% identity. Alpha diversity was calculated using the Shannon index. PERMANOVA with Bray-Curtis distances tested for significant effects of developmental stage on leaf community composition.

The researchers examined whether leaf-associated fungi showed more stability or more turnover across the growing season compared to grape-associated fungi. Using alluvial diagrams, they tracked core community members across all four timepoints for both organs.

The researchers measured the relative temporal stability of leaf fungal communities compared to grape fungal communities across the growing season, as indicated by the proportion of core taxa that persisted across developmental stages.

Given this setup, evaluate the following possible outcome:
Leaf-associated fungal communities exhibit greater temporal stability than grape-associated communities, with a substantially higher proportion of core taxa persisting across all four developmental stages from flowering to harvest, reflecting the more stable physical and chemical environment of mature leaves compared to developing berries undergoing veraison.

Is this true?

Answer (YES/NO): NO